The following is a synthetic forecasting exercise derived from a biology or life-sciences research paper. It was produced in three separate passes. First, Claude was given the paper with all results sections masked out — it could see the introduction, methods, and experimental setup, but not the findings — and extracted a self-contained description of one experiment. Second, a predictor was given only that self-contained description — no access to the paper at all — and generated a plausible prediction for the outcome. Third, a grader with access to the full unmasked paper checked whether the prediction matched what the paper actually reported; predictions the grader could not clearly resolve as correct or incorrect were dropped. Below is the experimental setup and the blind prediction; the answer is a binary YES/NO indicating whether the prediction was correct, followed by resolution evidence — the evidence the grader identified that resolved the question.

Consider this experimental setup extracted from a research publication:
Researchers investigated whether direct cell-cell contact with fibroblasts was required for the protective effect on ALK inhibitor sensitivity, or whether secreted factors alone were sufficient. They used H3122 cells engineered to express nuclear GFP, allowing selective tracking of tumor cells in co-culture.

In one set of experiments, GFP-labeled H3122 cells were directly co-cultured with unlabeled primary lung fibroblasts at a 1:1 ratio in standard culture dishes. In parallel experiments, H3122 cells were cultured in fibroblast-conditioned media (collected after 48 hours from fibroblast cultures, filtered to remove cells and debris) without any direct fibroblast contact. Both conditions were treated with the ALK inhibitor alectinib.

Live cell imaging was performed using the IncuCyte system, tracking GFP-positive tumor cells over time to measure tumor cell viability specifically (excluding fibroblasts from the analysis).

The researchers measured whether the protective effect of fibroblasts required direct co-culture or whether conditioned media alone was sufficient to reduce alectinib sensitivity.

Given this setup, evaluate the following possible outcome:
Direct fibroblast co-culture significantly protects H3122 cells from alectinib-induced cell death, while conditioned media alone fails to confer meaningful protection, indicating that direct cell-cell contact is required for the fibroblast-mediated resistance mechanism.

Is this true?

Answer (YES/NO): NO